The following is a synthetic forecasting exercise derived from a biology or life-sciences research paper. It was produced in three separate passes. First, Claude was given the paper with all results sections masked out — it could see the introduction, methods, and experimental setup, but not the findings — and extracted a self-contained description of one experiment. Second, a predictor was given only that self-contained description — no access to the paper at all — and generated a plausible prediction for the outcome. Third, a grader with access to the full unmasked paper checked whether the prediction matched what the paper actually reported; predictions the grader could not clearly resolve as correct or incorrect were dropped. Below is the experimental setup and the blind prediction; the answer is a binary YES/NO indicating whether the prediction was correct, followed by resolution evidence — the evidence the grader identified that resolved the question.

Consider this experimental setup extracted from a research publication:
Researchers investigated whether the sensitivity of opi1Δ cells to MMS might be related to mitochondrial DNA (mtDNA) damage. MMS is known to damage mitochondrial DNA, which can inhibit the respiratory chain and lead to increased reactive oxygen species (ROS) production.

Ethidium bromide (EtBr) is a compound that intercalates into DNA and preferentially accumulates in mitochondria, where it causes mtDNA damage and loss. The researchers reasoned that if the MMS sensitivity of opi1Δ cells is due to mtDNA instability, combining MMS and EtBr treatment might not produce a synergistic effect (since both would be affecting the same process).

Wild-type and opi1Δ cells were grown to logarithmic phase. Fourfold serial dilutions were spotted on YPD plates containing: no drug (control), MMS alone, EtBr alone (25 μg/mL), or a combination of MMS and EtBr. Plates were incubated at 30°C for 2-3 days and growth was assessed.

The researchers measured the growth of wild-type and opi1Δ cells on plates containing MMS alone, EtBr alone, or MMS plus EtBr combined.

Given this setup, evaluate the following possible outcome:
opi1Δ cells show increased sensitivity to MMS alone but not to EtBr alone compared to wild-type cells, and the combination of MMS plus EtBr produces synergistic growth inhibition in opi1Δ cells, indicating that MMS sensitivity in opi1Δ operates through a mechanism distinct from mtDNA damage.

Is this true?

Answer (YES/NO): NO